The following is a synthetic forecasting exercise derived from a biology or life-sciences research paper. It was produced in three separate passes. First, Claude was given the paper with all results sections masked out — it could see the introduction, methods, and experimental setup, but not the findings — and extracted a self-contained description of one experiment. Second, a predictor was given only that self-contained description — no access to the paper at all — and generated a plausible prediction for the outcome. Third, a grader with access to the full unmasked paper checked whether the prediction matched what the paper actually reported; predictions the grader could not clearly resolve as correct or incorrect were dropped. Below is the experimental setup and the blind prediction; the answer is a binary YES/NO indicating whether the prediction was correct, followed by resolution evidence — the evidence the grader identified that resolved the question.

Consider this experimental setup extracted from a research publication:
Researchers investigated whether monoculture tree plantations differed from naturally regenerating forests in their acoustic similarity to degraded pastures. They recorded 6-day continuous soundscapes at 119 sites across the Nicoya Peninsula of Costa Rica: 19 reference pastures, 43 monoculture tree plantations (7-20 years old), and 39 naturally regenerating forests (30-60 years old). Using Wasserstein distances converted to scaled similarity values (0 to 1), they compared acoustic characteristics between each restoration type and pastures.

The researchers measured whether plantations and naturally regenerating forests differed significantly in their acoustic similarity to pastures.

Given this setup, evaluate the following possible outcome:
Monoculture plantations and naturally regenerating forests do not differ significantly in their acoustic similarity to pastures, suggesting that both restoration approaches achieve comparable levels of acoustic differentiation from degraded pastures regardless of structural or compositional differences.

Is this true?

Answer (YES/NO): YES